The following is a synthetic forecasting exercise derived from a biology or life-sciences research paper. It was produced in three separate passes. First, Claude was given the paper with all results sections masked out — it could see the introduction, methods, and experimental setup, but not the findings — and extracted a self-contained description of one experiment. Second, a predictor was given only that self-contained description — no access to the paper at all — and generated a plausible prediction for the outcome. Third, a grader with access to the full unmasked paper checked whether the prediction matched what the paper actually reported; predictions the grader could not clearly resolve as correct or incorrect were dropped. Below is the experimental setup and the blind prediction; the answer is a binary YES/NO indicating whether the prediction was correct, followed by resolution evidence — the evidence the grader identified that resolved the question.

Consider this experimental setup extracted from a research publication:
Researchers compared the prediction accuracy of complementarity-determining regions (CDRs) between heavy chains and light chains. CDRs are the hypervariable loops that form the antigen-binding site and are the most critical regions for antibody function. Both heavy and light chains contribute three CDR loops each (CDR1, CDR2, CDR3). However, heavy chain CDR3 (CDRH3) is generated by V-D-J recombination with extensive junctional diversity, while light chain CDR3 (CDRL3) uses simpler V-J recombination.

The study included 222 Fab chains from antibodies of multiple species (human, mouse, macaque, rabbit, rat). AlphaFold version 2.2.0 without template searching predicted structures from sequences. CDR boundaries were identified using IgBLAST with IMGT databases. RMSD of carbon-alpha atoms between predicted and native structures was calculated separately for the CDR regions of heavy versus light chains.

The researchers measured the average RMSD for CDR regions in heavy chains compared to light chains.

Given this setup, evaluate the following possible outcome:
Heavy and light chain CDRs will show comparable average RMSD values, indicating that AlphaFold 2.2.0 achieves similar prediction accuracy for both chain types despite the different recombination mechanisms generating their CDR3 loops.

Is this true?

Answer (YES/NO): NO